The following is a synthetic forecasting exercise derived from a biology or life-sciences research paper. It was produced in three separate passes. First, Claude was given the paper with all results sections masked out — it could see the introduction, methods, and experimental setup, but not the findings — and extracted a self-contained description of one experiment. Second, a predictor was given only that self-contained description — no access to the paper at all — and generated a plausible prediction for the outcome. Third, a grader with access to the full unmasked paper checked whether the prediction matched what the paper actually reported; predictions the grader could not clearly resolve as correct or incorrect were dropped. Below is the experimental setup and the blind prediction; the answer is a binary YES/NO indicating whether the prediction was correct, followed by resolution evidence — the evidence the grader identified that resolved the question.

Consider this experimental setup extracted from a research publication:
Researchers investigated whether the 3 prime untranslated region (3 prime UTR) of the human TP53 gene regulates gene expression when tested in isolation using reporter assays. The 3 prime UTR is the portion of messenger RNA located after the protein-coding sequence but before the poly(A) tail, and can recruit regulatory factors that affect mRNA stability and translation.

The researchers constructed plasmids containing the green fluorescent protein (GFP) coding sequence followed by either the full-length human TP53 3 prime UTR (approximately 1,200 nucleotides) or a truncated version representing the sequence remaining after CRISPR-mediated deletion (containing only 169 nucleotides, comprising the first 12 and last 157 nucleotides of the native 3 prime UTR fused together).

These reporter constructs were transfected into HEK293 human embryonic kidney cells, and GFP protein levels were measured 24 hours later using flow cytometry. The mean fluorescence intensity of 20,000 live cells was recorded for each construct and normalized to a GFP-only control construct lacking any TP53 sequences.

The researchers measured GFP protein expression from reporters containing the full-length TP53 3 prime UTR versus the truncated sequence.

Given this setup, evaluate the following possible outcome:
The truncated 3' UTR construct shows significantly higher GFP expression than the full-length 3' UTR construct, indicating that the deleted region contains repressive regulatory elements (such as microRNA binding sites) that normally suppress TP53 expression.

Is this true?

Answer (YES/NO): YES